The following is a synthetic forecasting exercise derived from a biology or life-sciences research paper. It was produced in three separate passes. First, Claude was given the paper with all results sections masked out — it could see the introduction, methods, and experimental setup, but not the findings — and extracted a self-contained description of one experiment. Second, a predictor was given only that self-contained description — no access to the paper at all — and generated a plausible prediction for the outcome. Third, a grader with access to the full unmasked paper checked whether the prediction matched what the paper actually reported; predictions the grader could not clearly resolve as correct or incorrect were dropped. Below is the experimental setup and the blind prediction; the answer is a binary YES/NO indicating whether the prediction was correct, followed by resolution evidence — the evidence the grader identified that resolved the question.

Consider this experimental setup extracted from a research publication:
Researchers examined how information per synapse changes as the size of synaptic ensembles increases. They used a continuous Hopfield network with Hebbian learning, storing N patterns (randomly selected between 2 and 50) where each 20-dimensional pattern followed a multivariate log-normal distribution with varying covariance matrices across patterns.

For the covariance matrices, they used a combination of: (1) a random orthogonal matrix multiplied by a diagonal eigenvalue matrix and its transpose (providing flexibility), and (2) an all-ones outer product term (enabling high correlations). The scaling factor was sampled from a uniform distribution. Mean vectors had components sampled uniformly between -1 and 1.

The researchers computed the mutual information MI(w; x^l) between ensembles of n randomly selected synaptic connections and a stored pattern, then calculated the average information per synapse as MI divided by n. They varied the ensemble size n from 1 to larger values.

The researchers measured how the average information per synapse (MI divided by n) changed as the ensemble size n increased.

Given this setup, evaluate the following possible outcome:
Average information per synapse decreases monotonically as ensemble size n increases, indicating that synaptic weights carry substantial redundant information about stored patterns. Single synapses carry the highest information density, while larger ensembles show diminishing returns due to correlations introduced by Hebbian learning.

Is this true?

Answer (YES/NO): NO